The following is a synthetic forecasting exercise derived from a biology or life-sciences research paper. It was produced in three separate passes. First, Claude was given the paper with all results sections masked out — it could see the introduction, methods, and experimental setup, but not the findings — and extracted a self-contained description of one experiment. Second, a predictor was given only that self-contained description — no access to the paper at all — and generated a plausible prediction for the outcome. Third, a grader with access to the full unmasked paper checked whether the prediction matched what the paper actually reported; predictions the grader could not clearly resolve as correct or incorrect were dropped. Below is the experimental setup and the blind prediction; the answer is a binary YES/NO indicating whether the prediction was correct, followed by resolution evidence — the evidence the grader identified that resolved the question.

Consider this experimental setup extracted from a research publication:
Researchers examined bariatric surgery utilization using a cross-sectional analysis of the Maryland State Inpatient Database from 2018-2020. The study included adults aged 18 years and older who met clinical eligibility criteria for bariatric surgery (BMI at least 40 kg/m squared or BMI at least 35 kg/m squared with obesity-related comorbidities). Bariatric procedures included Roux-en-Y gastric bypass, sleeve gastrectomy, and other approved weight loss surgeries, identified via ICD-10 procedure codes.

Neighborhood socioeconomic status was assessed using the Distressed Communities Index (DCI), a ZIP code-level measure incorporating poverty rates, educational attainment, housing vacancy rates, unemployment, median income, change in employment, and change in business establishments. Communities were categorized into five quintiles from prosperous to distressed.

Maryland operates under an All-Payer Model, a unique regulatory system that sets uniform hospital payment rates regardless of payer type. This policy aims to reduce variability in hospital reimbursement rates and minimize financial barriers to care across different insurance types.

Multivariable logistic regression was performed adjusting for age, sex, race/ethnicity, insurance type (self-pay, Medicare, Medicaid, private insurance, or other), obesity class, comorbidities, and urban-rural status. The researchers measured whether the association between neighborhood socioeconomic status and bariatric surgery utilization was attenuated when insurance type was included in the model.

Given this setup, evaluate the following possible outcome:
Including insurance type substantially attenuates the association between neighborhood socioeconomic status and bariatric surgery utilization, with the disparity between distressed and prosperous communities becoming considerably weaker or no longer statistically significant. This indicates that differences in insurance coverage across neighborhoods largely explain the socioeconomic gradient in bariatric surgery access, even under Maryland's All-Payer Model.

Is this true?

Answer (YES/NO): NO